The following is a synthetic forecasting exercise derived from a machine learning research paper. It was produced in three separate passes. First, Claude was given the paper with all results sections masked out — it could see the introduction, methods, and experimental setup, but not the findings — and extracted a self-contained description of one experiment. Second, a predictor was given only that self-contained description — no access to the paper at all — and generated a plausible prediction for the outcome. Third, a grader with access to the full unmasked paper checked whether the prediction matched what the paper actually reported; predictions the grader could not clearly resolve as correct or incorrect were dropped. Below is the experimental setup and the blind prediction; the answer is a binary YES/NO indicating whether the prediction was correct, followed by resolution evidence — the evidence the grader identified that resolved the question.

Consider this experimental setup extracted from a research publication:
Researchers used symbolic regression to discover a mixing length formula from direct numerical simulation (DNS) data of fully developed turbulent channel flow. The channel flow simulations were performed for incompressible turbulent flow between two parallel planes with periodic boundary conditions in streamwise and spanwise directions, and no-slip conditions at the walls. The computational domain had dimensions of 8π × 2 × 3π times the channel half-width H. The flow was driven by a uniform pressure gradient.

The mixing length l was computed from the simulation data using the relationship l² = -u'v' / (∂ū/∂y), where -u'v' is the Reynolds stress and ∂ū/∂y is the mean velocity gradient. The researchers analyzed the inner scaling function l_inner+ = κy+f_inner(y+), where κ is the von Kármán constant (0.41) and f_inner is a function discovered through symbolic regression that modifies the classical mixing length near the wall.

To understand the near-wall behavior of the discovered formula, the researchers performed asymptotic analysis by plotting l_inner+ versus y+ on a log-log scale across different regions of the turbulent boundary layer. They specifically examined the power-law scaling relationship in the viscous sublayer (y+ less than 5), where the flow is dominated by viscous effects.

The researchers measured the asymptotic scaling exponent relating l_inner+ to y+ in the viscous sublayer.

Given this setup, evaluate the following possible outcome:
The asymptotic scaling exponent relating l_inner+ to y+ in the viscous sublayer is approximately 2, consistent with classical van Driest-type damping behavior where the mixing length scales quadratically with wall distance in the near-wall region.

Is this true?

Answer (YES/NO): NO